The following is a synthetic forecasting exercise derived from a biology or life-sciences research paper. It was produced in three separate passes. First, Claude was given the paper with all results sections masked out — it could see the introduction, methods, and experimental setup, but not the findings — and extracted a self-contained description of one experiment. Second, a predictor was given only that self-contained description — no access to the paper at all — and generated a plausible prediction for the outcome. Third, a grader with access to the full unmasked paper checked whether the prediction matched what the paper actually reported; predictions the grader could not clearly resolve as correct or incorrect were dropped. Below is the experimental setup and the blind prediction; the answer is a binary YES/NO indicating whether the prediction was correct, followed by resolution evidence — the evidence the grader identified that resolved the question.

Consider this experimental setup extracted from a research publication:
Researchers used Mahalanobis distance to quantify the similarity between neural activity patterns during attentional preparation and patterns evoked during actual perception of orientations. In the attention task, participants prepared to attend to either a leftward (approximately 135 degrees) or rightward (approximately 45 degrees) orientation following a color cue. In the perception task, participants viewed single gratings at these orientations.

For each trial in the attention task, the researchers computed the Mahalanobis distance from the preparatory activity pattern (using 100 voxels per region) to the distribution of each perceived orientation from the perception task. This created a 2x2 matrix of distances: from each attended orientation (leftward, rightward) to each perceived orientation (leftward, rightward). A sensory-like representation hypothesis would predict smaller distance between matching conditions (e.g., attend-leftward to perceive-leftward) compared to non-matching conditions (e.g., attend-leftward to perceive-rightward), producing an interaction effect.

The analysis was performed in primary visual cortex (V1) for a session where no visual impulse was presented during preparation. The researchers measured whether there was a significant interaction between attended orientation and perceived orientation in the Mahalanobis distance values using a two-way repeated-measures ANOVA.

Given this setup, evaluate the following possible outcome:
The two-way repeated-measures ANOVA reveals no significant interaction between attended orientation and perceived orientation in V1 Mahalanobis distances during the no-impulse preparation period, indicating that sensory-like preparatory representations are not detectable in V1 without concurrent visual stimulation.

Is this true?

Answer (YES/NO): YES